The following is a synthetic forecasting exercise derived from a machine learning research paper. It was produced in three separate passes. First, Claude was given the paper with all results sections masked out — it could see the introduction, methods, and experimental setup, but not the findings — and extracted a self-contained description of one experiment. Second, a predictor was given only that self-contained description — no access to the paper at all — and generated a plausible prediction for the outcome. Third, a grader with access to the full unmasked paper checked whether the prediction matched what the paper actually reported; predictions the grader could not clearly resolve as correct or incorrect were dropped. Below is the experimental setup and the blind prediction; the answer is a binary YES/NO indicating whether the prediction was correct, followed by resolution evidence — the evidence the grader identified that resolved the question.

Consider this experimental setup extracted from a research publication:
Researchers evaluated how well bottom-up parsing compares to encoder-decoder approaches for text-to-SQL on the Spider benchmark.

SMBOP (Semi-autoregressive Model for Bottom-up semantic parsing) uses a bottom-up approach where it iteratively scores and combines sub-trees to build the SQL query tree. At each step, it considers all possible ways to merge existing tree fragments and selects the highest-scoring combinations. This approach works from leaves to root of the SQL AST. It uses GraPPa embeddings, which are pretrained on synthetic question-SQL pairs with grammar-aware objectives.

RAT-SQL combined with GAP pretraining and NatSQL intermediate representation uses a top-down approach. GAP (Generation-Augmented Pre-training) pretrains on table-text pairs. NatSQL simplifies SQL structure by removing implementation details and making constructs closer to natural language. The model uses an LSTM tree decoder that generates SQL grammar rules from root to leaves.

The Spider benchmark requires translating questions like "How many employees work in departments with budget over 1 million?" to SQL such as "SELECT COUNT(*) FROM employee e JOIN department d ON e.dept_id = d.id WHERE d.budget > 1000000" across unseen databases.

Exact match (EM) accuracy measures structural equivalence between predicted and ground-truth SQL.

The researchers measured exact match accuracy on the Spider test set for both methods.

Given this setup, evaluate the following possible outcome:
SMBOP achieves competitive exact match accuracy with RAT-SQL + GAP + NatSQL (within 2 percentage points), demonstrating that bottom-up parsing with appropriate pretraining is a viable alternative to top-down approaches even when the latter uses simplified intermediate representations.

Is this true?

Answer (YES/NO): YES